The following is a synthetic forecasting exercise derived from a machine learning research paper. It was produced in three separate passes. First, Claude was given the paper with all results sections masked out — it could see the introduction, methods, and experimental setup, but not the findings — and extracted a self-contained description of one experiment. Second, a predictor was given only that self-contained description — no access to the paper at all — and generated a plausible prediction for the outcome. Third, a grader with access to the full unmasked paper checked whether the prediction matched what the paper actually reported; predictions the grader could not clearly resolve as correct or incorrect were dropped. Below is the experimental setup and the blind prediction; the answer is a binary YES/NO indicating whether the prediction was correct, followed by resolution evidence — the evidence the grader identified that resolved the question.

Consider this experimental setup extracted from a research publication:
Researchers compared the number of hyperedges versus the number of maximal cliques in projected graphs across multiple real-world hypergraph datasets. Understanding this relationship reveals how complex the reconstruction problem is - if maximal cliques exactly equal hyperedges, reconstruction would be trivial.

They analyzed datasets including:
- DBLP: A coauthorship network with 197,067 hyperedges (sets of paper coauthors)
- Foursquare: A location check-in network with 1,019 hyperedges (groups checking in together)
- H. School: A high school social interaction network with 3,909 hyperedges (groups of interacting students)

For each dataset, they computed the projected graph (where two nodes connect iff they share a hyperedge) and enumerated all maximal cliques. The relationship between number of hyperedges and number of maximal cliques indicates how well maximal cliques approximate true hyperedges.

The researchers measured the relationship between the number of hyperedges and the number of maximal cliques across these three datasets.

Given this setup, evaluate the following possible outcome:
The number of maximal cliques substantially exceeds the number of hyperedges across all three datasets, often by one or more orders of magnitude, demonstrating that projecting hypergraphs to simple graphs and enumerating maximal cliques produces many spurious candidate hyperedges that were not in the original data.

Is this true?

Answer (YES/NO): NO